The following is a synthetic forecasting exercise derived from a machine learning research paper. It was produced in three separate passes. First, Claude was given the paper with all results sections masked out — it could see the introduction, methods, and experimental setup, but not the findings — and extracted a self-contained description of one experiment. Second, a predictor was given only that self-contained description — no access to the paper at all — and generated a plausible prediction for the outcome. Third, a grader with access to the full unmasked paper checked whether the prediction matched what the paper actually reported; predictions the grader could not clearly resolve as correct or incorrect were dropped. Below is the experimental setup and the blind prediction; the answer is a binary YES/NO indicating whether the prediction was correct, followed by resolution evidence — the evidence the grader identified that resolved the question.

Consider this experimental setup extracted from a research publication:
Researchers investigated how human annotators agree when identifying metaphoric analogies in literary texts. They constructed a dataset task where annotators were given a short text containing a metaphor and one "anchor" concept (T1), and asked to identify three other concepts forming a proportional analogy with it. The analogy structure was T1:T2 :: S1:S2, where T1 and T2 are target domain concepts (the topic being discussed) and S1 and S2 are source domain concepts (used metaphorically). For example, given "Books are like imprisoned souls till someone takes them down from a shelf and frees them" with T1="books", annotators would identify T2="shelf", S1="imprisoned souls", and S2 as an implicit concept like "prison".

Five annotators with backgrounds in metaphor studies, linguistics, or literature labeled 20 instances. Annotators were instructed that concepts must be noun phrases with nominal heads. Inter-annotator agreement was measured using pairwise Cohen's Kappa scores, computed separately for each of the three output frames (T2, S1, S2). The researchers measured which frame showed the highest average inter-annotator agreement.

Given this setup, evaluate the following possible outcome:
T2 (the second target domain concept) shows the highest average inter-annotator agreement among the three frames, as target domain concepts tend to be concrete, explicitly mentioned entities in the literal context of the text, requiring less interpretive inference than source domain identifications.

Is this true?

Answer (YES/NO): NO